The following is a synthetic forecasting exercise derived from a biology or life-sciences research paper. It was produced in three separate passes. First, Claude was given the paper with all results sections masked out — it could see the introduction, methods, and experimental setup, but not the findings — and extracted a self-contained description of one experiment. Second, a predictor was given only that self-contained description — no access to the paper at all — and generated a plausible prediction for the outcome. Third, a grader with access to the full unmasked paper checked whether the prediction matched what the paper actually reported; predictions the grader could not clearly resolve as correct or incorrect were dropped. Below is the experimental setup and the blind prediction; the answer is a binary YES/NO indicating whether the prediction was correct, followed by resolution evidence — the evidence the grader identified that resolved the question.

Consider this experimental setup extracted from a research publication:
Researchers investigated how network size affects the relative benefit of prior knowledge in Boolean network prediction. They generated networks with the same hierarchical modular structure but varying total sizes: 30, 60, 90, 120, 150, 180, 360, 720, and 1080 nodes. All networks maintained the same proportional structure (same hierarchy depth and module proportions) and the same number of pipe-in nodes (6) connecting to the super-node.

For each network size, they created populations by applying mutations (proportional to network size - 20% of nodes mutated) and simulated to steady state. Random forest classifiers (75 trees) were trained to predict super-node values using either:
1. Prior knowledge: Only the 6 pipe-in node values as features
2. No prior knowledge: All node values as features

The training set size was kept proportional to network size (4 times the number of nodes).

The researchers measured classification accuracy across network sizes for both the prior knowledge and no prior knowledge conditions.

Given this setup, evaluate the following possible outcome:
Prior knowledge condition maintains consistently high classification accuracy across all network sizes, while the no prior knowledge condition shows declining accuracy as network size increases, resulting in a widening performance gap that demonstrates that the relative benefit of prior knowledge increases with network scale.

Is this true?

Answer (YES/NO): NO